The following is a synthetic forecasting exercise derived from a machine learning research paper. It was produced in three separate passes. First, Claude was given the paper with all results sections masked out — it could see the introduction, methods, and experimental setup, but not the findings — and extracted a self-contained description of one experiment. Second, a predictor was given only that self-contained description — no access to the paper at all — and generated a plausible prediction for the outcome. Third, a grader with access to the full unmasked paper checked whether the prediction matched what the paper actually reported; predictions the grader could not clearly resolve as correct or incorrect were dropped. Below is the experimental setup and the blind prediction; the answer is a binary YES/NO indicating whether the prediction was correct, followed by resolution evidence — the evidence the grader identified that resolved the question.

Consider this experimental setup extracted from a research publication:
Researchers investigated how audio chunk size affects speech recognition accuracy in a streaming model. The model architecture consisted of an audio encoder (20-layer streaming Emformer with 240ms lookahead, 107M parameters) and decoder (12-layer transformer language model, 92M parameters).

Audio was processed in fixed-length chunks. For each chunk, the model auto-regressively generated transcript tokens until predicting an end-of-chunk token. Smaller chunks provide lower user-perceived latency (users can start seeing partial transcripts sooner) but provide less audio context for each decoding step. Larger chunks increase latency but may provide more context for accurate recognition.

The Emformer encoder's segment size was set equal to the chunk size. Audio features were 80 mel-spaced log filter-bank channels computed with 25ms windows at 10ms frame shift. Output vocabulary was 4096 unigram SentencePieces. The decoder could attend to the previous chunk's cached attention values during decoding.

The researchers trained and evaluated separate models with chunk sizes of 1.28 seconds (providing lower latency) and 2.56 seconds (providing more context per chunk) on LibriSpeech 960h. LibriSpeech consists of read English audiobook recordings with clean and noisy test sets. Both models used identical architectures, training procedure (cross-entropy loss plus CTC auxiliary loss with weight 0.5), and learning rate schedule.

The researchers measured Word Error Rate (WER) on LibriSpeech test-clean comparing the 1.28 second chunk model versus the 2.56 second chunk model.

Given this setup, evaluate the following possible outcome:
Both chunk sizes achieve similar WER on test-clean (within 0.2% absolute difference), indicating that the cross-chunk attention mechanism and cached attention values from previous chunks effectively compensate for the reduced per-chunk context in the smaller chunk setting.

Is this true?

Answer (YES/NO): NO